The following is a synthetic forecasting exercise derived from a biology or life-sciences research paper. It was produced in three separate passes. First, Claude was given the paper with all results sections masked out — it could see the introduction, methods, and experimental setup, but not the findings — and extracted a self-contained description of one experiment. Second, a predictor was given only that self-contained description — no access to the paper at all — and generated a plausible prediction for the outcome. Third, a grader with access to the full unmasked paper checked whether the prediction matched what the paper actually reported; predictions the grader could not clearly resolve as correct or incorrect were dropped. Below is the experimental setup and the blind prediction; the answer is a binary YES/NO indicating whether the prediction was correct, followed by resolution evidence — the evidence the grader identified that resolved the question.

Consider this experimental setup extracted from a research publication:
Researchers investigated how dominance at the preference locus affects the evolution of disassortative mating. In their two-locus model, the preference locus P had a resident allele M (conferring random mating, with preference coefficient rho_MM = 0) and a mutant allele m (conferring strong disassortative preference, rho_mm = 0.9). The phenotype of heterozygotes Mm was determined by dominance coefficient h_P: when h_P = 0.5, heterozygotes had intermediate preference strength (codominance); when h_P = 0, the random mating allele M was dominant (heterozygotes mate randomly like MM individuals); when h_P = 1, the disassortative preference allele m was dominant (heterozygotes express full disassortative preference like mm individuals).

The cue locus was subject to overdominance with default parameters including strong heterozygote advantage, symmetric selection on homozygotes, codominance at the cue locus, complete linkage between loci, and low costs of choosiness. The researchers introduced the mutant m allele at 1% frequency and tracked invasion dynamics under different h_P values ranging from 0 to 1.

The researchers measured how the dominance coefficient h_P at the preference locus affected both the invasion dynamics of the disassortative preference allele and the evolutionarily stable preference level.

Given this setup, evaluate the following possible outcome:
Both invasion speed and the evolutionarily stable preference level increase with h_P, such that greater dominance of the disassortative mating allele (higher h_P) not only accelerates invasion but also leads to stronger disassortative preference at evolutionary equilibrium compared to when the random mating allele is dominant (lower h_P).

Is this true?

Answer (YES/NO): NO